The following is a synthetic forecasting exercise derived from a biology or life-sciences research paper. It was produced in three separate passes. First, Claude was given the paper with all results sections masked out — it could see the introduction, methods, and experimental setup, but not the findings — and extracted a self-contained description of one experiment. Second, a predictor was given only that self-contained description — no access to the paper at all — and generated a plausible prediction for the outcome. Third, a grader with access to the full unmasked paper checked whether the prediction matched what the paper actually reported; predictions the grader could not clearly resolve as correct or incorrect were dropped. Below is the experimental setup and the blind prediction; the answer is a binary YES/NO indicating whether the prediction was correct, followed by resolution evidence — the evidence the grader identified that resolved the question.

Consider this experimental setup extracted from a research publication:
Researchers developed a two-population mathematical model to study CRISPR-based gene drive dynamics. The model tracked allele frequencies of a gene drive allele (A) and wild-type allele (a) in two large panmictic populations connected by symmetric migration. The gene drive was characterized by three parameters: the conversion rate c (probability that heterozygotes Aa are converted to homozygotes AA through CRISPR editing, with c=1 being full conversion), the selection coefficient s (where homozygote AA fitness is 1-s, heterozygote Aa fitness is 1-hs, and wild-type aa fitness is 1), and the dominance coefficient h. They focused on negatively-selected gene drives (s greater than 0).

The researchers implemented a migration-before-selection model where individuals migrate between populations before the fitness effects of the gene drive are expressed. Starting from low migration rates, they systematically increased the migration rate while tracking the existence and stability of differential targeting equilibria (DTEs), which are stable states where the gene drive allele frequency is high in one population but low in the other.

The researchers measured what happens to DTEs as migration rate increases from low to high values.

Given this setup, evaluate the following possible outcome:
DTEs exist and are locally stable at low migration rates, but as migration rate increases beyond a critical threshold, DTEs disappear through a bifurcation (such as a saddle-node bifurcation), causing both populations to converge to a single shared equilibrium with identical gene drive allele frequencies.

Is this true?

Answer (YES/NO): YES